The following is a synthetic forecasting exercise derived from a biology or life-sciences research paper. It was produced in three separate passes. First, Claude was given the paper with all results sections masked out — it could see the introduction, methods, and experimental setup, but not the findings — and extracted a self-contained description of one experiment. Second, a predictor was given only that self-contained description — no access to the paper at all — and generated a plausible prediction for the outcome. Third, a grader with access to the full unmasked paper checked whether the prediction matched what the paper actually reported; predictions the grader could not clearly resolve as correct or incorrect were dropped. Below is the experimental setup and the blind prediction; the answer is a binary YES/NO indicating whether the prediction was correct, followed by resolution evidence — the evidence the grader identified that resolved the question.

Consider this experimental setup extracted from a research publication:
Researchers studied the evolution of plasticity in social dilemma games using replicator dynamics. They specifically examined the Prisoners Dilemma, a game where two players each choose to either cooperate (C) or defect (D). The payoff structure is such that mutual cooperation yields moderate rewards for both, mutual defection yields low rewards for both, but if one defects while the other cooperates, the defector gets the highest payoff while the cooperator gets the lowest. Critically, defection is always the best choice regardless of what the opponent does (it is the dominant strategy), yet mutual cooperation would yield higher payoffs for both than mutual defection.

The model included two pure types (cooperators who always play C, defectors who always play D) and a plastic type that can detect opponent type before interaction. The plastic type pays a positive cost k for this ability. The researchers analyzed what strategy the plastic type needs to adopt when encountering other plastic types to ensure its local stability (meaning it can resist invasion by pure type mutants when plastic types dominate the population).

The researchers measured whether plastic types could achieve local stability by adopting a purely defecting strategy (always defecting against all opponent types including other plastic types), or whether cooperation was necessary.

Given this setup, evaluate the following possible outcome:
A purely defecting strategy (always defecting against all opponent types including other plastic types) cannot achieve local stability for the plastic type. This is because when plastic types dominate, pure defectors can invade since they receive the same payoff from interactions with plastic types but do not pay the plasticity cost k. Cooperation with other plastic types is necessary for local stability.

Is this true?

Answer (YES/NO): YES